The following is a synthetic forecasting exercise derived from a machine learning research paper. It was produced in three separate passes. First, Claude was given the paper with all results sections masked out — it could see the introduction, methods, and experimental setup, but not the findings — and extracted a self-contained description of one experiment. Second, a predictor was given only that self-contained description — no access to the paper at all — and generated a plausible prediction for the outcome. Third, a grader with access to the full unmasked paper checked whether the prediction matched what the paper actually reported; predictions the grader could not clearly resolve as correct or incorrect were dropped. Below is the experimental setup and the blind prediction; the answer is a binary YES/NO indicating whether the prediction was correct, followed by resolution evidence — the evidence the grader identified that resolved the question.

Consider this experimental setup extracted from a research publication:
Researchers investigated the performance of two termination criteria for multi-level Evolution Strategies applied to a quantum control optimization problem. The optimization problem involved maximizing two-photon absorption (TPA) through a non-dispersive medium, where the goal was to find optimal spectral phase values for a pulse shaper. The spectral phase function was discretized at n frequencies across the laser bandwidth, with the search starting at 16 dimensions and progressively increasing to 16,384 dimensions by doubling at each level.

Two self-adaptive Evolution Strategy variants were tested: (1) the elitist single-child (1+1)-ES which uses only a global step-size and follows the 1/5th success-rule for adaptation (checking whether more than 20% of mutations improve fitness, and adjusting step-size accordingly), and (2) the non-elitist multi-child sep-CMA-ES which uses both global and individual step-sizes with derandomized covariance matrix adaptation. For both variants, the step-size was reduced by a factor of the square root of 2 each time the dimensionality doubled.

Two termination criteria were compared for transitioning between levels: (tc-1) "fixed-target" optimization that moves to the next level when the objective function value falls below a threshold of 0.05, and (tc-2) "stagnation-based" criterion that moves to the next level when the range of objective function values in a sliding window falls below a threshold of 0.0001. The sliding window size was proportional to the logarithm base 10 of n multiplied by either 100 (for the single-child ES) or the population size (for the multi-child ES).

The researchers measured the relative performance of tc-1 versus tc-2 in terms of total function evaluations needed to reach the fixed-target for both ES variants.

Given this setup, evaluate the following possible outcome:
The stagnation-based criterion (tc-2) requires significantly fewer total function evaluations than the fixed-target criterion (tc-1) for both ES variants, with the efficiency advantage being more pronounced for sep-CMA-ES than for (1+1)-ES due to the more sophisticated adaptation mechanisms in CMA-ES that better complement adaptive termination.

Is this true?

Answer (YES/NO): NO